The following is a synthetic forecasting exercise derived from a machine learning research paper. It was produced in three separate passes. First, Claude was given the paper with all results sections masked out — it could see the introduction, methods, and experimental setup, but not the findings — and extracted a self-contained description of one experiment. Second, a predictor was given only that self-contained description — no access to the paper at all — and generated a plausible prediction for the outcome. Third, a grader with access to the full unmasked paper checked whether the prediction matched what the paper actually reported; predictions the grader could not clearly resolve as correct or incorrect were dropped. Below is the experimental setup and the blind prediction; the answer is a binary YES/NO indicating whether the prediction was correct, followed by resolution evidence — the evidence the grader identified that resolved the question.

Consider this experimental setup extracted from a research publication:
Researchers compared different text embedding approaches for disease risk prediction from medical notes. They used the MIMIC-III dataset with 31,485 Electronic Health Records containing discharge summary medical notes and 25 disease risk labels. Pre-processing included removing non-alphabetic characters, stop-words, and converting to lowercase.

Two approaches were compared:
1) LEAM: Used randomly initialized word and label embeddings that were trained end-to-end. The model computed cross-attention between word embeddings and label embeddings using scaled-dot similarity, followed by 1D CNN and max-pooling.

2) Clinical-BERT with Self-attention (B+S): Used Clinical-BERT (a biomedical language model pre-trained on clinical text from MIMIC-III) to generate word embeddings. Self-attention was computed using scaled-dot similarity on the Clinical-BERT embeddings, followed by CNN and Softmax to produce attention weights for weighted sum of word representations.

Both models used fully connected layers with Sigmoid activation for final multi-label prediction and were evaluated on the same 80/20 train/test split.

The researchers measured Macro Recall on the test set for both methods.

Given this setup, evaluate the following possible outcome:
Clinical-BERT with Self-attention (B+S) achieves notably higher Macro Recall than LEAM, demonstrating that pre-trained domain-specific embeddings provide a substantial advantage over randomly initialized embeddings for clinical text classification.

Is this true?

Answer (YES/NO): YES